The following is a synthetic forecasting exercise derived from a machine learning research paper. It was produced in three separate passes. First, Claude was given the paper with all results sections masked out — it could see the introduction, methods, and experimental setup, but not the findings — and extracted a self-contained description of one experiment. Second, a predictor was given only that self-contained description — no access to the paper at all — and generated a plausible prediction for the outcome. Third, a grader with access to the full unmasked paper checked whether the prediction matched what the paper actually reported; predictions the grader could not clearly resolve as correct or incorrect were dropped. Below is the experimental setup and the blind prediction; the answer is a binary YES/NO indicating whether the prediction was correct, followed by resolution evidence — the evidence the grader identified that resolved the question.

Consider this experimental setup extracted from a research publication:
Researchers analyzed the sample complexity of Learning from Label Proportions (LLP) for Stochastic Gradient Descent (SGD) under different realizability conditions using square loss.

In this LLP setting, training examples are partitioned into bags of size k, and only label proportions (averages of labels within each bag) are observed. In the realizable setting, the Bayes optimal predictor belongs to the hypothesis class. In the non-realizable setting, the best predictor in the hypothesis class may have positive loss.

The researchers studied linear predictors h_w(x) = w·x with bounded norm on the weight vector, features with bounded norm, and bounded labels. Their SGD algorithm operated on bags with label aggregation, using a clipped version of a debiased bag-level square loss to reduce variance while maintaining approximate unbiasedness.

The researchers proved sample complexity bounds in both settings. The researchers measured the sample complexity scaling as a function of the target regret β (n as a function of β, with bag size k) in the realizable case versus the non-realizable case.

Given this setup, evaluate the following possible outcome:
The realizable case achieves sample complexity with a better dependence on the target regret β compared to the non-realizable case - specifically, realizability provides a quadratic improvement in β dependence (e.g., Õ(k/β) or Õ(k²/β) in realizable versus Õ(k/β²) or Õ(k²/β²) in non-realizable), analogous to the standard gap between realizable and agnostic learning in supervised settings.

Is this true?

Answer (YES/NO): YES